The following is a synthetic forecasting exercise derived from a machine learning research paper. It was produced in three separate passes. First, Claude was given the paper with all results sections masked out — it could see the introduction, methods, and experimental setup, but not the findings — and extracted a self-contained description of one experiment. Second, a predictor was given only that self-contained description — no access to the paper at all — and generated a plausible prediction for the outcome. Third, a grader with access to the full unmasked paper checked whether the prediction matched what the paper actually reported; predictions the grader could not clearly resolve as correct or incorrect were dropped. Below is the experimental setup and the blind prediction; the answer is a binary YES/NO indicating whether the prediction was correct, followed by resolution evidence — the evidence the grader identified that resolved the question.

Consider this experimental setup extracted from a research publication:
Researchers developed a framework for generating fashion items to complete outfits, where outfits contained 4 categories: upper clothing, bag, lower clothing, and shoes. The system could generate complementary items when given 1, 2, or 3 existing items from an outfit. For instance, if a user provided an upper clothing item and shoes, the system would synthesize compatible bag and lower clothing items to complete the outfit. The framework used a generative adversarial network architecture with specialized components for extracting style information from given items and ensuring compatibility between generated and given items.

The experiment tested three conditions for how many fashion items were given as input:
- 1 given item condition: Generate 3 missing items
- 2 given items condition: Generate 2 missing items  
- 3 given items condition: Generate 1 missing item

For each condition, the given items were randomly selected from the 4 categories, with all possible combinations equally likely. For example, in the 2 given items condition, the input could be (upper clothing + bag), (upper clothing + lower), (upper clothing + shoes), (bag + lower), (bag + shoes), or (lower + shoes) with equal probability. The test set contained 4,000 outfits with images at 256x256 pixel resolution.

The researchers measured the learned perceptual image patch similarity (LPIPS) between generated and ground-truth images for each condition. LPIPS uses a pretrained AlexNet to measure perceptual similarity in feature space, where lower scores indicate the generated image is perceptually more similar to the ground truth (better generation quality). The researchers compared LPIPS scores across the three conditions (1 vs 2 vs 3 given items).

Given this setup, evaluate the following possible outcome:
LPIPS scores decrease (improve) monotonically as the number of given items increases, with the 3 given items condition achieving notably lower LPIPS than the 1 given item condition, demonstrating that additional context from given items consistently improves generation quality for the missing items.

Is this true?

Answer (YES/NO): NO